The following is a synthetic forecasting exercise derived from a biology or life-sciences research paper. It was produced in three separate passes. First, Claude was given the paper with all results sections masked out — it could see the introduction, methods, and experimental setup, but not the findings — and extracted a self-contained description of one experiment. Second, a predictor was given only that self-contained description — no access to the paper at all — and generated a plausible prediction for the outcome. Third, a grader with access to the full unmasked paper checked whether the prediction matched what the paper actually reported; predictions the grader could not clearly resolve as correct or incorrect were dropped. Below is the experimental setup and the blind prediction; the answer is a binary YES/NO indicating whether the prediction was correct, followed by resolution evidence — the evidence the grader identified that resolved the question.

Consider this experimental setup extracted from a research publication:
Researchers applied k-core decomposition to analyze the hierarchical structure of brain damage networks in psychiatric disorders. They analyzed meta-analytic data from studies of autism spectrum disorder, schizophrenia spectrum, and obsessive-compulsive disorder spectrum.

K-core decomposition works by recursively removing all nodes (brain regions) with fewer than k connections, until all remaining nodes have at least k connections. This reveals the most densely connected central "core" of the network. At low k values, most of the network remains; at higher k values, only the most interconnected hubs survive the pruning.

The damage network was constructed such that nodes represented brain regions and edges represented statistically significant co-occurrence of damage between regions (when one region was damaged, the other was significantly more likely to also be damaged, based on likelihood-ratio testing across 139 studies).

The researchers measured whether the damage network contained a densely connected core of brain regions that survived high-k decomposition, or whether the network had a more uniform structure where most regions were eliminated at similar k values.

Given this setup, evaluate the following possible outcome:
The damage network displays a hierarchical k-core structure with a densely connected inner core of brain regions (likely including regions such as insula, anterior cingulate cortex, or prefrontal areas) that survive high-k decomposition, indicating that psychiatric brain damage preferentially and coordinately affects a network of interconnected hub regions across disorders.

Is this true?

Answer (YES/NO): YES